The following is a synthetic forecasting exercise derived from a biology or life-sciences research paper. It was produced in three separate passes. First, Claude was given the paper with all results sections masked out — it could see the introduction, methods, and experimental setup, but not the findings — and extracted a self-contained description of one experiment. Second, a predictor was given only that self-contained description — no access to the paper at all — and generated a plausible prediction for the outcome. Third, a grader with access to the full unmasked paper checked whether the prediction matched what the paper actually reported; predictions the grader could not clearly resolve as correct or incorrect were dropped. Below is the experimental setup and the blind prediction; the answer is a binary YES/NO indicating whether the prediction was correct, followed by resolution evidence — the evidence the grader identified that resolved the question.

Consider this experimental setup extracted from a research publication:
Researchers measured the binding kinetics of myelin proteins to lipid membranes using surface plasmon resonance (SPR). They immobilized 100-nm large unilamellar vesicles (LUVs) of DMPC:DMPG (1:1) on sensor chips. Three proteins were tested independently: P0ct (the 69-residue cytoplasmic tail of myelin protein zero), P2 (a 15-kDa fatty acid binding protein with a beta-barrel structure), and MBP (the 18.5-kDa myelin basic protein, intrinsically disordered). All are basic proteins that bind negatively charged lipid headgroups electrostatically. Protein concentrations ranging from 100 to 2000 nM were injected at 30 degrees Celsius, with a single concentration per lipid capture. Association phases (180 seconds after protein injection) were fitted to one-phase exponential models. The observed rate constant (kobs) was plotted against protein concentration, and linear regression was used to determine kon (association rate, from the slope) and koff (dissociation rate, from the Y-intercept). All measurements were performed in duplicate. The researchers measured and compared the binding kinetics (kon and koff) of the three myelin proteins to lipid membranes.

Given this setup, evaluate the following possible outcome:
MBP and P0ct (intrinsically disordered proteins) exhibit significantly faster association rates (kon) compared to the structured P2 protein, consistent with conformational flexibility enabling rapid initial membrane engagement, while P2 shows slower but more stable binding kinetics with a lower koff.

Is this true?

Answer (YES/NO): NO